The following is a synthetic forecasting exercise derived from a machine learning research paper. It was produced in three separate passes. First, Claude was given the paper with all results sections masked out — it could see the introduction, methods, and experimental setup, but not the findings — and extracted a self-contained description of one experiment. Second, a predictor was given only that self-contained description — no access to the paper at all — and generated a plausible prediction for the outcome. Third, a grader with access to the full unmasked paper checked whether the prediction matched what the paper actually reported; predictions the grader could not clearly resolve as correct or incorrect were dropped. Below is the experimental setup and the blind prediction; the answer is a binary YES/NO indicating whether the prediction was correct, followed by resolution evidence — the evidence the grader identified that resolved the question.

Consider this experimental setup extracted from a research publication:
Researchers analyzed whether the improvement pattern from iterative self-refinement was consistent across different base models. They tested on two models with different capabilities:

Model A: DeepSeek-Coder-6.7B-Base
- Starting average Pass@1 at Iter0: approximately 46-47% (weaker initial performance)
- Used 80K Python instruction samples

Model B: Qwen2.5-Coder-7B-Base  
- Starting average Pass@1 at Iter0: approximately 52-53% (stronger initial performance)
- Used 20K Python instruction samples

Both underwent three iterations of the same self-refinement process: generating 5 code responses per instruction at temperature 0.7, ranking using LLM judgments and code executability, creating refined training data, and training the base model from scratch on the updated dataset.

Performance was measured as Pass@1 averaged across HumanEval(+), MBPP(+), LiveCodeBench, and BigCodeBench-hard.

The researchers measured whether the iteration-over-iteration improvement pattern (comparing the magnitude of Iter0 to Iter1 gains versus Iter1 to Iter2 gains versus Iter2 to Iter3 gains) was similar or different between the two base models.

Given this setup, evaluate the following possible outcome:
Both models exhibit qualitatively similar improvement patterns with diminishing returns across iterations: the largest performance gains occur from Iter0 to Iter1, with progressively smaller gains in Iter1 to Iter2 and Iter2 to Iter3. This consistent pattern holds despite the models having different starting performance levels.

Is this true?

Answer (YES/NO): YES